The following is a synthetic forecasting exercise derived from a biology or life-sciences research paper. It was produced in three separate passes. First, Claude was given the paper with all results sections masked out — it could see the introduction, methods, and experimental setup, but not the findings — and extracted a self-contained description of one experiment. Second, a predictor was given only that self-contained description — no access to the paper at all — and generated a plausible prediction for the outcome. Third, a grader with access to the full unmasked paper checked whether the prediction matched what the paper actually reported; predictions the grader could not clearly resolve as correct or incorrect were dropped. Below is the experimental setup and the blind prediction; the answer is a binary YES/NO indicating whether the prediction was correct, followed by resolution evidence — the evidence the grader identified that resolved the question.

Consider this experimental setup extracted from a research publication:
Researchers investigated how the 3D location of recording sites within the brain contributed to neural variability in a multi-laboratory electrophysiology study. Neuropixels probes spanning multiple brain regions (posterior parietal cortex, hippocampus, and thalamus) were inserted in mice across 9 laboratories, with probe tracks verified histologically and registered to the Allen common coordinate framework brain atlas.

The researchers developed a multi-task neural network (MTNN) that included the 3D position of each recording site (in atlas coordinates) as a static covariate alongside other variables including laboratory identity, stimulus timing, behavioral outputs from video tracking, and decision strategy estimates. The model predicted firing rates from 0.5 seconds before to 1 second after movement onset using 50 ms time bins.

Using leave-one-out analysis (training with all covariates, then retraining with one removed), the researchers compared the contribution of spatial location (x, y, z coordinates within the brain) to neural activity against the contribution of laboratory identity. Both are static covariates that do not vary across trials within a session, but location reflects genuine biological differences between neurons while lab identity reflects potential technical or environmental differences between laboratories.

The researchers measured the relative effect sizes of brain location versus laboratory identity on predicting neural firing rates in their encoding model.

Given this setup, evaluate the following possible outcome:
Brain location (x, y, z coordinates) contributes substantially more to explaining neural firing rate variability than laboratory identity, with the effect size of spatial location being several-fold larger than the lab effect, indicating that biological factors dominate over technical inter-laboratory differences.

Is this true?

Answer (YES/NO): NO